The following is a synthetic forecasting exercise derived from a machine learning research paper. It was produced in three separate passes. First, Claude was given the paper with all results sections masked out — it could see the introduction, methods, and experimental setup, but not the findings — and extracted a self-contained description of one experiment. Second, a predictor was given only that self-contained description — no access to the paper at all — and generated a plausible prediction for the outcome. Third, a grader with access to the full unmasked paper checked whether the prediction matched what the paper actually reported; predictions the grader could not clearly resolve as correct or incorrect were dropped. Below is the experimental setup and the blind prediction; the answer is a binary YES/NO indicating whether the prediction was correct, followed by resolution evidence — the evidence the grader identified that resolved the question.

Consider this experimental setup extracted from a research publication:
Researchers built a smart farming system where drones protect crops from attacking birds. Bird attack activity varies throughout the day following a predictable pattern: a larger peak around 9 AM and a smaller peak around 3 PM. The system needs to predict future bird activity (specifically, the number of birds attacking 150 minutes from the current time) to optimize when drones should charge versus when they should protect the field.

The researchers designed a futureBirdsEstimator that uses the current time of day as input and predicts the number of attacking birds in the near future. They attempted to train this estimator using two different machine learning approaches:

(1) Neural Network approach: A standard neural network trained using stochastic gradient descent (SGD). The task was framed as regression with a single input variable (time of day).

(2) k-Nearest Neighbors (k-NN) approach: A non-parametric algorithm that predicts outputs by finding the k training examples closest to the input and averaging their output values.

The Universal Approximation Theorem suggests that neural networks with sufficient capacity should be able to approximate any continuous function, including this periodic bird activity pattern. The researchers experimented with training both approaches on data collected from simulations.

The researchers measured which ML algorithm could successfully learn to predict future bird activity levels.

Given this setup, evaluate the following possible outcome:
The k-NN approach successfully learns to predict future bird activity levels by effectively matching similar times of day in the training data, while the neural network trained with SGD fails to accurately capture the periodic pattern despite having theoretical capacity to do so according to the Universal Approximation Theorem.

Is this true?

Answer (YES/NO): YES